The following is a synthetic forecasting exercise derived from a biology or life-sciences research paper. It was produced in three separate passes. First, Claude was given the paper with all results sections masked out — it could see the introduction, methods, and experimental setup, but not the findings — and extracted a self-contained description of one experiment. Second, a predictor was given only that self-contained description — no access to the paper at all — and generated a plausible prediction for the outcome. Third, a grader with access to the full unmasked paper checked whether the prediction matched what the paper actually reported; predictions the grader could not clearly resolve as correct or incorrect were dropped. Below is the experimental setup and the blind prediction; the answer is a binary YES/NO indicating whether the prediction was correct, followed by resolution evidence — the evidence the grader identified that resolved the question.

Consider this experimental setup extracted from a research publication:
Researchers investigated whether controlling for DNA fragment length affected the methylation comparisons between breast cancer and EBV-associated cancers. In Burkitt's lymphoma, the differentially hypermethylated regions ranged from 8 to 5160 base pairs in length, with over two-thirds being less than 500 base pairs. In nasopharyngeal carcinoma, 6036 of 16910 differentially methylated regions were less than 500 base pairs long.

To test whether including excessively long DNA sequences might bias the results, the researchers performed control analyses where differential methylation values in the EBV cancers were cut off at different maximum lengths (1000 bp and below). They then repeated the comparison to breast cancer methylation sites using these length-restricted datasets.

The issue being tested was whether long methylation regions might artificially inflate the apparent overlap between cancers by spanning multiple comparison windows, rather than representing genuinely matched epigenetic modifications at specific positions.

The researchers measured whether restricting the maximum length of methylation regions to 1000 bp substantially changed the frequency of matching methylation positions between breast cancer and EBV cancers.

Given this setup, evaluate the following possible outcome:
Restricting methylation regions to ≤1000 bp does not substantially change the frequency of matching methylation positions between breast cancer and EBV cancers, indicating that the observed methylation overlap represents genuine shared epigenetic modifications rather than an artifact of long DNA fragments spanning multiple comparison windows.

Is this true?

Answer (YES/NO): YES